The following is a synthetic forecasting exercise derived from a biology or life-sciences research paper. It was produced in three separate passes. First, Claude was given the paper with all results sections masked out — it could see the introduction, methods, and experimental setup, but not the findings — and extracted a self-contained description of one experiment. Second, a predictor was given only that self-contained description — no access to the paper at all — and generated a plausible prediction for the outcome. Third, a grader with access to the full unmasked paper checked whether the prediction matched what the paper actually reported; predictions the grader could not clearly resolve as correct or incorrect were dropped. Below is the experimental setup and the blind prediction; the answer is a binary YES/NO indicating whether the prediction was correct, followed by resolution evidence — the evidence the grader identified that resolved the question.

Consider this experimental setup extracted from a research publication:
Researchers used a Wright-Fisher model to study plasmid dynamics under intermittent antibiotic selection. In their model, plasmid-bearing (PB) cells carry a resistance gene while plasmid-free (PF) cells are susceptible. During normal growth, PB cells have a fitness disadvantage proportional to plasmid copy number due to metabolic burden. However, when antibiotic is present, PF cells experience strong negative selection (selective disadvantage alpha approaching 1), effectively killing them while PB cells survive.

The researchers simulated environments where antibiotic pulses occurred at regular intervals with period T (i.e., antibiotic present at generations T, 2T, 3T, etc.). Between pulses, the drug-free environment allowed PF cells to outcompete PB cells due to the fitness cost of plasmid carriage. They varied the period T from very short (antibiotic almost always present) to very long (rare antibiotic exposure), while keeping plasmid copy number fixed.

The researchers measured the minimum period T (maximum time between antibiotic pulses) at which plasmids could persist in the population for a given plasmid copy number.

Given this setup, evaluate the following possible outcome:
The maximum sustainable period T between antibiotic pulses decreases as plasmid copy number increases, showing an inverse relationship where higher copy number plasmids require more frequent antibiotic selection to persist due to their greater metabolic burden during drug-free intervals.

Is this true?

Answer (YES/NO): NO